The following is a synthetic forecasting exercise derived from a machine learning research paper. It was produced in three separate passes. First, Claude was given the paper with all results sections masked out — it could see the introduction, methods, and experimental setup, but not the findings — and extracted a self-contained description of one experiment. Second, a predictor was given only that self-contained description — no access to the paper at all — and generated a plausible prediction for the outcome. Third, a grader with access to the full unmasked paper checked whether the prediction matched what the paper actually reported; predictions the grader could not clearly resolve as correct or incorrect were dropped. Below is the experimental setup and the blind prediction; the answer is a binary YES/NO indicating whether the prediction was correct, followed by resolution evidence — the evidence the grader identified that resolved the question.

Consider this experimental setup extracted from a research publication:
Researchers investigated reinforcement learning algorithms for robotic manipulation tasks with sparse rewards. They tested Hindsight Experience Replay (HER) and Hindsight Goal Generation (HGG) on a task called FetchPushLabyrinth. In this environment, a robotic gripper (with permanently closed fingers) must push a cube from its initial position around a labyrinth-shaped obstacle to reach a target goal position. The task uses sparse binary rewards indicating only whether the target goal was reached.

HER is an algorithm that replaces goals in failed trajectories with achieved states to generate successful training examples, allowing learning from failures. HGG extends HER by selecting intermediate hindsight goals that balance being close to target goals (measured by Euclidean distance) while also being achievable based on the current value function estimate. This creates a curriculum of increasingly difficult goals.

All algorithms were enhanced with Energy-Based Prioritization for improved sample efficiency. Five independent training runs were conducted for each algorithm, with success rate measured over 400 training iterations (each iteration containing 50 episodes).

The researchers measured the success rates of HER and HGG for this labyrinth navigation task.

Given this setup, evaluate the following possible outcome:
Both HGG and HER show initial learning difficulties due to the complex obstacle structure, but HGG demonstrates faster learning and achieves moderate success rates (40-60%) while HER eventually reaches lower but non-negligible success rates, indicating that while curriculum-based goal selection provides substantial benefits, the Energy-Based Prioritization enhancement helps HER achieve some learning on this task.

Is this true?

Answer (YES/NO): NO